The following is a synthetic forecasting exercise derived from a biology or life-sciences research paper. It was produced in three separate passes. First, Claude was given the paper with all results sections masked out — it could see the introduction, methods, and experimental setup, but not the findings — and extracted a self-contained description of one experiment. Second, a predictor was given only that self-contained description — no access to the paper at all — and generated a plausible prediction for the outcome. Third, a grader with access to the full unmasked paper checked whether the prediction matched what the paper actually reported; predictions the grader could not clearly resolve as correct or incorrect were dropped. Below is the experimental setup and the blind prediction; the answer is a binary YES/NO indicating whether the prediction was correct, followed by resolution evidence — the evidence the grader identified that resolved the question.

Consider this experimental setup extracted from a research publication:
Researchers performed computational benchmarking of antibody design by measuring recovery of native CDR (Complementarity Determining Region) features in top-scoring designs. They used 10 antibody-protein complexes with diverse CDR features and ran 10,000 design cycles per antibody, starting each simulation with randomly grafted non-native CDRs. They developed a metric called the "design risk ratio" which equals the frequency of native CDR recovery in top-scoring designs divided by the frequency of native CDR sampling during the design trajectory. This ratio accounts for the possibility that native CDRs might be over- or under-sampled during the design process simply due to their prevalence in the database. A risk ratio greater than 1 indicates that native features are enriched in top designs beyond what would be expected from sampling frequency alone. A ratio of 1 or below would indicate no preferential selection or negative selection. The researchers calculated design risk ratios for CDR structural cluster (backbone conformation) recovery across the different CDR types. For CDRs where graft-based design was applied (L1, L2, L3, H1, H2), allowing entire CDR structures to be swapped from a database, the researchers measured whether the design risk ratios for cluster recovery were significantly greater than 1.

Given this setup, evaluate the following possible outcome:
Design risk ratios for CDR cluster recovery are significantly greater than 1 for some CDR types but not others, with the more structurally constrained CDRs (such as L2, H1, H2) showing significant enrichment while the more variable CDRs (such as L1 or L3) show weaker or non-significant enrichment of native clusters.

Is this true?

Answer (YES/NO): NO